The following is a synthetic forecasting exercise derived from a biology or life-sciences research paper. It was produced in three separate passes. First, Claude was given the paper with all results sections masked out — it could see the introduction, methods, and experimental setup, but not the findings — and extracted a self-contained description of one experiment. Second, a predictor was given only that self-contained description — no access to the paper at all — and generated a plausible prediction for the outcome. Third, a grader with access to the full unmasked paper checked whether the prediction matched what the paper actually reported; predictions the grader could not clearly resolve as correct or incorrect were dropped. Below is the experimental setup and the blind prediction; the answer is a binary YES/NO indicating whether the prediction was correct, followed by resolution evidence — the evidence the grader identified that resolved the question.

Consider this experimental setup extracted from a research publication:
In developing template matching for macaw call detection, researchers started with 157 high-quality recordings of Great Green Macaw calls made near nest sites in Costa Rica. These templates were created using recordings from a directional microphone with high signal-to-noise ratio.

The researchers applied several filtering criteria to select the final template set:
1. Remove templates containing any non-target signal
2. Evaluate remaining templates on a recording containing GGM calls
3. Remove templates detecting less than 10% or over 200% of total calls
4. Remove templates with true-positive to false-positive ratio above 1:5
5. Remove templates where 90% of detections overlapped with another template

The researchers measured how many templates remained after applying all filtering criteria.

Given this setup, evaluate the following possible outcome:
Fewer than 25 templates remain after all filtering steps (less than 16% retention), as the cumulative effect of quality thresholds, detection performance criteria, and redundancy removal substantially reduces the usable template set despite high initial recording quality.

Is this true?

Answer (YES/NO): YES